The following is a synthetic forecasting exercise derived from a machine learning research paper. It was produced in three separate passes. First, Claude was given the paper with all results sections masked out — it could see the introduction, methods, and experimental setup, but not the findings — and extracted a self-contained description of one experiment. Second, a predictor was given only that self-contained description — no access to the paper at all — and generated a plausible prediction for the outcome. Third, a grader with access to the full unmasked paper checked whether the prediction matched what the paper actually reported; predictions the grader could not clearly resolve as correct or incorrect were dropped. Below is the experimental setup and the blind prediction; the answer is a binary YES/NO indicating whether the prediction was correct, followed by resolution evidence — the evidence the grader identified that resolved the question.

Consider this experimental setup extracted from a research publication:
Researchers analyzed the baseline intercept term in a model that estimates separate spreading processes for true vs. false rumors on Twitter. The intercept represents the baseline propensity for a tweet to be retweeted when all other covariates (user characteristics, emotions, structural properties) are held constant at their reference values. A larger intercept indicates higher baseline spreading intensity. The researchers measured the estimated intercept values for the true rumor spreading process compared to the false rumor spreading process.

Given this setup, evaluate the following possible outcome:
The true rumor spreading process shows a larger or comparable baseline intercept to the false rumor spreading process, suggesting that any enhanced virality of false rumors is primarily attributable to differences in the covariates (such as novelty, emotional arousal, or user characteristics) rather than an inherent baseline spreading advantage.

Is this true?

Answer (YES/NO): YES